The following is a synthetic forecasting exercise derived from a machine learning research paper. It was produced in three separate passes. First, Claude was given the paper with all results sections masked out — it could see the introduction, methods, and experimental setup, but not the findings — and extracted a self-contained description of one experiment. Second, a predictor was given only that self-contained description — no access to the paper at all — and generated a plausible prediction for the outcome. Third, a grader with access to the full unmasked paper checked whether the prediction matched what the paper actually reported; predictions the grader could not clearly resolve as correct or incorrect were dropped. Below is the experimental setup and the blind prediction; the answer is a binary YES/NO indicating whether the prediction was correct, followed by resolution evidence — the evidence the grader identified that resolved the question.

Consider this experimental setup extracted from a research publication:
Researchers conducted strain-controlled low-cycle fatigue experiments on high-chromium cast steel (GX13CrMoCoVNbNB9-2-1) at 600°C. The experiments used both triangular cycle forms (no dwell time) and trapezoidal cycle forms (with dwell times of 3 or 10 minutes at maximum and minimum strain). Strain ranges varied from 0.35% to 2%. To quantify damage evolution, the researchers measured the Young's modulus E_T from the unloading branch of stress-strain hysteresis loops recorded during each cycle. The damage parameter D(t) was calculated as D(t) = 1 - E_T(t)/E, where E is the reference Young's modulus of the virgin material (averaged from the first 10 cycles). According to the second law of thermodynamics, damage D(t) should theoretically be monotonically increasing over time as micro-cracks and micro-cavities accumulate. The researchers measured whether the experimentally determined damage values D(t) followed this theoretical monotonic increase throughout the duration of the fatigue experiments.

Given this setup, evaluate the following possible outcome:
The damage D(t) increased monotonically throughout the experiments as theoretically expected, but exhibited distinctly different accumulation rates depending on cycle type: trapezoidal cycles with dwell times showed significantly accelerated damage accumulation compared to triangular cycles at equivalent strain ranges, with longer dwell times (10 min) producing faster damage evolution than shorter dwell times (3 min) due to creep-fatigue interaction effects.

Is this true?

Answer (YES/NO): NO